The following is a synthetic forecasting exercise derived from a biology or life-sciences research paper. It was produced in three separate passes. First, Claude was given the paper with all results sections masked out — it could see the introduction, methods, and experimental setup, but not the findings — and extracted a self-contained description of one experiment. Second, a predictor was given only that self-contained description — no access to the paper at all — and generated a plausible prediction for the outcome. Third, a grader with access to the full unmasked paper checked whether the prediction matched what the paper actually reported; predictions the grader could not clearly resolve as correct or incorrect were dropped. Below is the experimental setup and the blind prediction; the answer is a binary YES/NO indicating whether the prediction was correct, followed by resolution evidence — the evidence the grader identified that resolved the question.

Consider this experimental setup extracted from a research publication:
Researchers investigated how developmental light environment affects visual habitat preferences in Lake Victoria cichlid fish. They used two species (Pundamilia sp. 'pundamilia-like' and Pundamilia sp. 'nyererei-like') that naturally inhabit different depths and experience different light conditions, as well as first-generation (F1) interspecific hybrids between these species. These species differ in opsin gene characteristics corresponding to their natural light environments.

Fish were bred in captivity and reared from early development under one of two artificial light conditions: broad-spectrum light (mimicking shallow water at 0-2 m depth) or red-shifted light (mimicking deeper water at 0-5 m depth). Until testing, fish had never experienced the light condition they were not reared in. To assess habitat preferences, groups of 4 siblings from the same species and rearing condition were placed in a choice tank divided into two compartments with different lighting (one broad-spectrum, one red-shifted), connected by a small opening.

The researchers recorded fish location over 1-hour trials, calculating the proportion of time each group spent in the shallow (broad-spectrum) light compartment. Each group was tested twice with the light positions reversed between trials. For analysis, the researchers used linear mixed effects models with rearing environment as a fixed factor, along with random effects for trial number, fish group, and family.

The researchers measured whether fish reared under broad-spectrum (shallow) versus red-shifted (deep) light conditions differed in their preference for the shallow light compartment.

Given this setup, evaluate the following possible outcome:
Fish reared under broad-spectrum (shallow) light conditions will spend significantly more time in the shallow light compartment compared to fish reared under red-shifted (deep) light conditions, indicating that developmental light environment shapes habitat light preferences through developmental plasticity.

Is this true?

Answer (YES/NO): YES